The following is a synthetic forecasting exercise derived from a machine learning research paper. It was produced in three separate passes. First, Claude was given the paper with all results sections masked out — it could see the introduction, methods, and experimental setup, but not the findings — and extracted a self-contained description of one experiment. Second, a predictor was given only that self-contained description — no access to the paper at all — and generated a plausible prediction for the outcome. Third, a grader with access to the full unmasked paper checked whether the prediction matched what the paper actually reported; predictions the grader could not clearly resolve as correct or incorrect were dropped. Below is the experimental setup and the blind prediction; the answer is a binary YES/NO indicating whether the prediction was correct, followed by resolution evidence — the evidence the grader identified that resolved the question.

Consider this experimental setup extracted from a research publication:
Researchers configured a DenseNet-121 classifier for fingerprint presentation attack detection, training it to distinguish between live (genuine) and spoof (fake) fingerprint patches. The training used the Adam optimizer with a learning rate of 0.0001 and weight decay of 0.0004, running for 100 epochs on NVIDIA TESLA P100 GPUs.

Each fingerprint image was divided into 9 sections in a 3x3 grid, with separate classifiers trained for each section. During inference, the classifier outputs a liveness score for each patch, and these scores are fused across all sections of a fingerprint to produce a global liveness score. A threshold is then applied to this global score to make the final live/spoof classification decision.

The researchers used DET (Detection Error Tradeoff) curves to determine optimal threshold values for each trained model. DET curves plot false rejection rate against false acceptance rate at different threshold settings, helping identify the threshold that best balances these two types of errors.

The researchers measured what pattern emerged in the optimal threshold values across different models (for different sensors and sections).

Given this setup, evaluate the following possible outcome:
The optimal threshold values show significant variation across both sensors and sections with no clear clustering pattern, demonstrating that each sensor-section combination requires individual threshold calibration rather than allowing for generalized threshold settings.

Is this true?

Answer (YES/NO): NO